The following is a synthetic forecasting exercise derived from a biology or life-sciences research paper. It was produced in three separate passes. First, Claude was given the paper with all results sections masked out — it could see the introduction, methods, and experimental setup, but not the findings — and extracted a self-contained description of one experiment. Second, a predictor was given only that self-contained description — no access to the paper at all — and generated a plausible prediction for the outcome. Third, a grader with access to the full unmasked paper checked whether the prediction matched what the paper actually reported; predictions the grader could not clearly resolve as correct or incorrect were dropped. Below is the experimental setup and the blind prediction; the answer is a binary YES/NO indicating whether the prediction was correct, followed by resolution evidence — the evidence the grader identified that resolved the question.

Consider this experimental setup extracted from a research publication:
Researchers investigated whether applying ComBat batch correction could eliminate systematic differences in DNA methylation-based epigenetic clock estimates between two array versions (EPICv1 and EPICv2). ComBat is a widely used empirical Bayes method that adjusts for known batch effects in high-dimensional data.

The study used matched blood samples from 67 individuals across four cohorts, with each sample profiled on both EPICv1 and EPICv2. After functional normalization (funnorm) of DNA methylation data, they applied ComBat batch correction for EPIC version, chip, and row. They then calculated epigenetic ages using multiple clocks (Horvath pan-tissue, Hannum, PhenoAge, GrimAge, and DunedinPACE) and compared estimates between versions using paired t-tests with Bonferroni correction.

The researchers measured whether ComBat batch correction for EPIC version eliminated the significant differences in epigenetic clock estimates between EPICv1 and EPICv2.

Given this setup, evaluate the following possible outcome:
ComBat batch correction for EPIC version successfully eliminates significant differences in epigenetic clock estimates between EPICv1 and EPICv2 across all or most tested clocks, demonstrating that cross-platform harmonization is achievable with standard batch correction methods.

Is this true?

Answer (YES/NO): YES